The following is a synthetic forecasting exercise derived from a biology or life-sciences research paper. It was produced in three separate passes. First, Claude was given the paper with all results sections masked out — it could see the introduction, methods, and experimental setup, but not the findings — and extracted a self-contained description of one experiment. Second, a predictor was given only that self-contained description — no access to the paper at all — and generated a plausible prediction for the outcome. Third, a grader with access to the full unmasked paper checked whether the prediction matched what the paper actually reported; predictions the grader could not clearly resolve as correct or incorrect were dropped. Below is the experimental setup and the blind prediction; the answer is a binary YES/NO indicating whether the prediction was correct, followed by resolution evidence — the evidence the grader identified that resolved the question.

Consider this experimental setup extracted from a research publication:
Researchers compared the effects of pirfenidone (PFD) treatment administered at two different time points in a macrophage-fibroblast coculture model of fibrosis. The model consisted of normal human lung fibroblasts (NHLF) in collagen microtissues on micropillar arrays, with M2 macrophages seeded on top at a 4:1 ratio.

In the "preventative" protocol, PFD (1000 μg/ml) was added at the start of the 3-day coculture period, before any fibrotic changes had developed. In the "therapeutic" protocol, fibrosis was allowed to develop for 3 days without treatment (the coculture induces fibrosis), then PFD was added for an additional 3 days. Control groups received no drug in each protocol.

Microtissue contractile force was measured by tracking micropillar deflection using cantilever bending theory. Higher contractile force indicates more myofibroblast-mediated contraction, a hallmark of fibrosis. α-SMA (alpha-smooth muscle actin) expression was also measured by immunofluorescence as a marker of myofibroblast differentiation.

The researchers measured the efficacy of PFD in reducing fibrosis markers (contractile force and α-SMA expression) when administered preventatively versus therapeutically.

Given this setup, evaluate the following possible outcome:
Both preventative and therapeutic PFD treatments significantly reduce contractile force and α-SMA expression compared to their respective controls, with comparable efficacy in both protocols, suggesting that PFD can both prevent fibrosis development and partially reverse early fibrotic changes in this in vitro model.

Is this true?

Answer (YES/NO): NO